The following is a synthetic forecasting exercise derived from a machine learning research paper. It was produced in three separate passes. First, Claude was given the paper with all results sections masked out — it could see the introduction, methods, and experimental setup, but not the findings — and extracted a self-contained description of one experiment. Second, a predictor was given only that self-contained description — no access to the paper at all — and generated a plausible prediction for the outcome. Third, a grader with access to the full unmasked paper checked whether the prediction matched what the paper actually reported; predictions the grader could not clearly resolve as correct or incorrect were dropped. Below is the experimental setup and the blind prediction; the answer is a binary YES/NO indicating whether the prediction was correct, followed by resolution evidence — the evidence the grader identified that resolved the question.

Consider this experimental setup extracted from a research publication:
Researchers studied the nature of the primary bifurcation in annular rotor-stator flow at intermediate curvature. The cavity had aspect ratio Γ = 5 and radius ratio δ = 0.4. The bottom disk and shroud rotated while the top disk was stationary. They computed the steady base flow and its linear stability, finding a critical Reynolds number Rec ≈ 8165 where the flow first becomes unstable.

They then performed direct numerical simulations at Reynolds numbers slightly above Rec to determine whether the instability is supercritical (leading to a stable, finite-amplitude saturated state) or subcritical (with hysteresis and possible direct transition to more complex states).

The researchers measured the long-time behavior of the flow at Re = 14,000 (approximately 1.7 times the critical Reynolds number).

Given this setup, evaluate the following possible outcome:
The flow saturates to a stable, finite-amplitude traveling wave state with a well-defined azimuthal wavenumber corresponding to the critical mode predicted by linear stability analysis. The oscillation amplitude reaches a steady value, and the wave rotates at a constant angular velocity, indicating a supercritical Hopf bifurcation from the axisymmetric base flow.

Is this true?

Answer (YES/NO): NO